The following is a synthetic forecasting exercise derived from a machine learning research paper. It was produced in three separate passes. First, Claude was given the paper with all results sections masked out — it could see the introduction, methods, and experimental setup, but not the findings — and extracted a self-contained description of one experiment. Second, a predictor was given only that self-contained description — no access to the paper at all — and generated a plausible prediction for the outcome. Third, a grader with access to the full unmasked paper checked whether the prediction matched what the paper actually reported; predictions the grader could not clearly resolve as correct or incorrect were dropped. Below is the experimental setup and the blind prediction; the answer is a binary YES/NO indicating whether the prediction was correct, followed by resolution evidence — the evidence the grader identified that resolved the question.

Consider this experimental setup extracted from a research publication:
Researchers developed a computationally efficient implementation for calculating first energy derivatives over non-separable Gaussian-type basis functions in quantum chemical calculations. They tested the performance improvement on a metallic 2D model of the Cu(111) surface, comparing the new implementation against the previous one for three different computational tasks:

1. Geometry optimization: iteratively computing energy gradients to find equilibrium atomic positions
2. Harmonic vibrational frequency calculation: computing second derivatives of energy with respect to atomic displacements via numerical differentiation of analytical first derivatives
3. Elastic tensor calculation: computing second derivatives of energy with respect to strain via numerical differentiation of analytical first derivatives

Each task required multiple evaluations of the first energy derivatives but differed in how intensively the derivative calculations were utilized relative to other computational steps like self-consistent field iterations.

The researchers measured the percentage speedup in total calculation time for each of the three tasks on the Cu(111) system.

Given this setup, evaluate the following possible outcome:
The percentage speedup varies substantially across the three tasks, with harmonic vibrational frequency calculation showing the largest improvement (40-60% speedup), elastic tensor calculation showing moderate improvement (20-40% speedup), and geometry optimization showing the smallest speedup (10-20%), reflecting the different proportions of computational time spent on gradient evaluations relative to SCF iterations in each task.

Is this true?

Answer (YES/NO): NO